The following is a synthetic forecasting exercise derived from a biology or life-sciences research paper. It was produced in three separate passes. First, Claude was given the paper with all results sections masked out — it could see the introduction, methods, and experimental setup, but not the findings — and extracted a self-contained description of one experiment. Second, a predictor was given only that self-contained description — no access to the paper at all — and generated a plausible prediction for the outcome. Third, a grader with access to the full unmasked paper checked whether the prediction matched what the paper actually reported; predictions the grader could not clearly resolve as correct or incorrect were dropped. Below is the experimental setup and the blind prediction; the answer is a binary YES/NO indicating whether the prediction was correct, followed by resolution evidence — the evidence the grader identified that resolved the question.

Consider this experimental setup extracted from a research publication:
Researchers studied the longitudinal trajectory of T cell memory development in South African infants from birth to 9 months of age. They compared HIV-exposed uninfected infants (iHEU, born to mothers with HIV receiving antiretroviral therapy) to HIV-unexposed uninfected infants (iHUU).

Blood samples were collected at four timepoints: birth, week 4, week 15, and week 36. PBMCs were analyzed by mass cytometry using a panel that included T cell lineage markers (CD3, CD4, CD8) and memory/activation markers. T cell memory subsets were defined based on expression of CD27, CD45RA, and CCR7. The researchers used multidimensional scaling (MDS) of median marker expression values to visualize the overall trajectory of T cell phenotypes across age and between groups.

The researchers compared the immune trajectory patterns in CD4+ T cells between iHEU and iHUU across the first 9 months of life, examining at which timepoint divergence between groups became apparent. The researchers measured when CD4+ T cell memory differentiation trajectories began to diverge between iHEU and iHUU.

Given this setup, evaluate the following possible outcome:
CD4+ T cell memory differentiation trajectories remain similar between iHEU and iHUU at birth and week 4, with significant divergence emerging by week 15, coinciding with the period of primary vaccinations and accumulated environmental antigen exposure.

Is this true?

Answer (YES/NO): YES